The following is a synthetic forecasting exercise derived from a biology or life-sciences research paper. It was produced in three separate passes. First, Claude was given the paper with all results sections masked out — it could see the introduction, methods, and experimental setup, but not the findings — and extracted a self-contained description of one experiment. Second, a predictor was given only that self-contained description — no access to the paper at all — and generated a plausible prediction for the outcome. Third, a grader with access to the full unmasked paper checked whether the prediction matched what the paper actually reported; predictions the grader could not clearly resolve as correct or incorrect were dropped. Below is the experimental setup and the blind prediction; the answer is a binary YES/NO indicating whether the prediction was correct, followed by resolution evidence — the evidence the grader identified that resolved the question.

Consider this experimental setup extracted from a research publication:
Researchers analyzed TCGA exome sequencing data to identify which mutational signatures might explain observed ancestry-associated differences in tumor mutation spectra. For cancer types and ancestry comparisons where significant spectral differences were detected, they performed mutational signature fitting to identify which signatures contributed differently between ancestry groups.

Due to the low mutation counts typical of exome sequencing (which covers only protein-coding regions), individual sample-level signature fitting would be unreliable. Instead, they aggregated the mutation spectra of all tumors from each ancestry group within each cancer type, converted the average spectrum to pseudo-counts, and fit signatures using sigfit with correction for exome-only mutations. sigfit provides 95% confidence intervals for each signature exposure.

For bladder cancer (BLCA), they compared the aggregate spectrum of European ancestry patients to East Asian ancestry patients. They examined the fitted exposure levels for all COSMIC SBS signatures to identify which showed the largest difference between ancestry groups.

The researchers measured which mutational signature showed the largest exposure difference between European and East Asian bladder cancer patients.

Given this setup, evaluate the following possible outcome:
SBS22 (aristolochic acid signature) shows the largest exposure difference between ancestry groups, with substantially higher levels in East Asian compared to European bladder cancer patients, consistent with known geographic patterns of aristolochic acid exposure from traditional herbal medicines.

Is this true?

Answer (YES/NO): NO